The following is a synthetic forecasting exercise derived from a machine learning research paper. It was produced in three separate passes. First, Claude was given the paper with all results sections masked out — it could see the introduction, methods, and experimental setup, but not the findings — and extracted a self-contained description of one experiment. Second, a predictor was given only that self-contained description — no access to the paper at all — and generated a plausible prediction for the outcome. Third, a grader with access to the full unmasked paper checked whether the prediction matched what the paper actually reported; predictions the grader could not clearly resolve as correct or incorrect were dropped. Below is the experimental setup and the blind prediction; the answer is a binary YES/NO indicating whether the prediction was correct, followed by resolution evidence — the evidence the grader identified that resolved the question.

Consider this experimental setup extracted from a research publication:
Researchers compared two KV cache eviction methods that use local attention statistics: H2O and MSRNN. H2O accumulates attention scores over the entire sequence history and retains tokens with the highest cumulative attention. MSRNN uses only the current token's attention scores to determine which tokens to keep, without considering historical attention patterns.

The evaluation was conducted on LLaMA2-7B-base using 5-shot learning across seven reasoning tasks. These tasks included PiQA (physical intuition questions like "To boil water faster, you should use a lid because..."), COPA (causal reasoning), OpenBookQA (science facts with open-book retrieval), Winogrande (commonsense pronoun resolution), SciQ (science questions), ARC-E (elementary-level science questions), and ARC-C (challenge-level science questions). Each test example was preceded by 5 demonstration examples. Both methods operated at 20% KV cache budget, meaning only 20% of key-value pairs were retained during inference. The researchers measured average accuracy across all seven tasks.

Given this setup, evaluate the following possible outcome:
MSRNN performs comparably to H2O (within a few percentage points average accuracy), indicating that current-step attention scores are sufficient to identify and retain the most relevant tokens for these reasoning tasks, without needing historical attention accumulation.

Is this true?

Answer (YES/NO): YES